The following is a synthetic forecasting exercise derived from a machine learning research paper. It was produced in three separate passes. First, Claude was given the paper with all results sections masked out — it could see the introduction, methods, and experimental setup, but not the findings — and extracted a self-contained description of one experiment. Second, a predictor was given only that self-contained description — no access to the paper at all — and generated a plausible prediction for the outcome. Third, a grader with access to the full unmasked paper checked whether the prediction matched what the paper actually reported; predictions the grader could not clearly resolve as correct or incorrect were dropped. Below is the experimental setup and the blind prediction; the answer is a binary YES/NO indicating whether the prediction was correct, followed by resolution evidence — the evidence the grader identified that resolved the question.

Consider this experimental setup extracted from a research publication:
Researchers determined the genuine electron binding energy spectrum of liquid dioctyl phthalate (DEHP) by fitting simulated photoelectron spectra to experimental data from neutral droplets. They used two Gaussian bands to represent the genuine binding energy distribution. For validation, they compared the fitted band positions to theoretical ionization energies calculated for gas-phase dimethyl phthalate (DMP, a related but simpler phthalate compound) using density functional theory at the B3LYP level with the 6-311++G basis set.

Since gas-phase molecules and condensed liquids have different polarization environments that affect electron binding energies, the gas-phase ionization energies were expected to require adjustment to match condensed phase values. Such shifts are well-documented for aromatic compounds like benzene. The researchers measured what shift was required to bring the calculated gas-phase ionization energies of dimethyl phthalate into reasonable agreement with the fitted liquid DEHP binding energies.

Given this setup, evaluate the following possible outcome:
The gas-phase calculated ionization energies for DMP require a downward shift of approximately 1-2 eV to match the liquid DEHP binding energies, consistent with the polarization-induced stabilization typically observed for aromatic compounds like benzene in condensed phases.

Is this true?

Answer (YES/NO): YES